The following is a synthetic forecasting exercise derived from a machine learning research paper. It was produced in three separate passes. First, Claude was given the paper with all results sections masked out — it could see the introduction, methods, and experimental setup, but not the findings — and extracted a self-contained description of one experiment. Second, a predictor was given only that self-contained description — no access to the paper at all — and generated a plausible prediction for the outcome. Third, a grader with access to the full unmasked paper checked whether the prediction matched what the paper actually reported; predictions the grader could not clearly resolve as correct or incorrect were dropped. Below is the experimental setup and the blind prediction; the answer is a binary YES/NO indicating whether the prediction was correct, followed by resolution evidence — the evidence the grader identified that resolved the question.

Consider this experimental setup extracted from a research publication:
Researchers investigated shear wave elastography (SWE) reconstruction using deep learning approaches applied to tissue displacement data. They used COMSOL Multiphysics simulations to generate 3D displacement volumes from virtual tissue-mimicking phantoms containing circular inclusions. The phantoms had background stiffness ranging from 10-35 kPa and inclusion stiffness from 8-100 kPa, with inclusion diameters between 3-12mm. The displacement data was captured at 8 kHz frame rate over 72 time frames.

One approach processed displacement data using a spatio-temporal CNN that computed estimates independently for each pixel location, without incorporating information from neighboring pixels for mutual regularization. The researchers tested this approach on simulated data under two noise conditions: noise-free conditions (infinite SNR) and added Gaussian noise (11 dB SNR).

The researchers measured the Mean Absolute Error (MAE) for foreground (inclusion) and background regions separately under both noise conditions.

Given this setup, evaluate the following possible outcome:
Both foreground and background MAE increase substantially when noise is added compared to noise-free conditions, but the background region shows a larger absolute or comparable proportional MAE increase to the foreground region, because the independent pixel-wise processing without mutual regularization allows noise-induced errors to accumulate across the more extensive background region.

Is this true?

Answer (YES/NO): NO